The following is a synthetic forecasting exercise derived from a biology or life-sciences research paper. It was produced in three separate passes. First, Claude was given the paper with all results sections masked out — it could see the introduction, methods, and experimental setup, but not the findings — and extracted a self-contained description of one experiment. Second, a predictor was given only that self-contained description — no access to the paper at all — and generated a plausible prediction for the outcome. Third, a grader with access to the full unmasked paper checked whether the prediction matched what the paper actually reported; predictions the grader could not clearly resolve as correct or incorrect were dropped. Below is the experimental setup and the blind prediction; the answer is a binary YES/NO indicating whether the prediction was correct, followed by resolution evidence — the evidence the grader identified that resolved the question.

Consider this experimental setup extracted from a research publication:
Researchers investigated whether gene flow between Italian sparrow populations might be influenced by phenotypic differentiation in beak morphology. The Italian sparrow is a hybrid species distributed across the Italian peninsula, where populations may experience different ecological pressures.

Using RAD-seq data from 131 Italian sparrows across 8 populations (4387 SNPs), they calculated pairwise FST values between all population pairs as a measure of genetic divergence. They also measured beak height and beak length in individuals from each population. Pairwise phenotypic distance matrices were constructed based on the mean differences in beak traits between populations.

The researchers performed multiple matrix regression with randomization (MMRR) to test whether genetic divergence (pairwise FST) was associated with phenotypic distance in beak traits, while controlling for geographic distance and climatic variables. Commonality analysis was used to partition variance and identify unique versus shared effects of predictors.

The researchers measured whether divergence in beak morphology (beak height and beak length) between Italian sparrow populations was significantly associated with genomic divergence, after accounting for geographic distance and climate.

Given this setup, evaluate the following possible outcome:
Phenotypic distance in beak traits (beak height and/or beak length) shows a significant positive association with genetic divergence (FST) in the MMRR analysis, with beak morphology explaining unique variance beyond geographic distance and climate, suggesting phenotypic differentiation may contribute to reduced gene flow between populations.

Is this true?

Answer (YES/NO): NO